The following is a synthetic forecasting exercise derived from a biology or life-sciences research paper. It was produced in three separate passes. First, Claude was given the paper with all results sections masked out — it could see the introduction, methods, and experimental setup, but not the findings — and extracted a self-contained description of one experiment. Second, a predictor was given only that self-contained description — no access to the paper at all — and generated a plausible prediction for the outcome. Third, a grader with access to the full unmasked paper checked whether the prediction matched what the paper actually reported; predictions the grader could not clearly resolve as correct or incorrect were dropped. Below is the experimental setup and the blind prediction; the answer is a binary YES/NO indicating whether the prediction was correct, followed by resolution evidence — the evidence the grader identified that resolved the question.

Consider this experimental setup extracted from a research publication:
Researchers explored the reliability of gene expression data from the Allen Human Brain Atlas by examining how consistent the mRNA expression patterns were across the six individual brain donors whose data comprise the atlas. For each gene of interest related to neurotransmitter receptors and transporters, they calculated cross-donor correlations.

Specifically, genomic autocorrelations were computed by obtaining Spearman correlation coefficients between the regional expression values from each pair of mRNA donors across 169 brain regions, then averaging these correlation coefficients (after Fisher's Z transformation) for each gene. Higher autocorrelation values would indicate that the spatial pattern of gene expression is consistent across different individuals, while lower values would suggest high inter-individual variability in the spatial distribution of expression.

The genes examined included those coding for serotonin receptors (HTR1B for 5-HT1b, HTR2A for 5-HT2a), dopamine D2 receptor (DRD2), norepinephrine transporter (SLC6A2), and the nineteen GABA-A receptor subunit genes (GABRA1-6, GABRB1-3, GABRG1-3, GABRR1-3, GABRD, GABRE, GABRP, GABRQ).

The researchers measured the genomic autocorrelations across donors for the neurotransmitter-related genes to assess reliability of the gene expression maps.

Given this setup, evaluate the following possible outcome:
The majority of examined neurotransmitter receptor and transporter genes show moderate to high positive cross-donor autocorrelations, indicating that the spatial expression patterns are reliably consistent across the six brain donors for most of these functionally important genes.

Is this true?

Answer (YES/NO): NO